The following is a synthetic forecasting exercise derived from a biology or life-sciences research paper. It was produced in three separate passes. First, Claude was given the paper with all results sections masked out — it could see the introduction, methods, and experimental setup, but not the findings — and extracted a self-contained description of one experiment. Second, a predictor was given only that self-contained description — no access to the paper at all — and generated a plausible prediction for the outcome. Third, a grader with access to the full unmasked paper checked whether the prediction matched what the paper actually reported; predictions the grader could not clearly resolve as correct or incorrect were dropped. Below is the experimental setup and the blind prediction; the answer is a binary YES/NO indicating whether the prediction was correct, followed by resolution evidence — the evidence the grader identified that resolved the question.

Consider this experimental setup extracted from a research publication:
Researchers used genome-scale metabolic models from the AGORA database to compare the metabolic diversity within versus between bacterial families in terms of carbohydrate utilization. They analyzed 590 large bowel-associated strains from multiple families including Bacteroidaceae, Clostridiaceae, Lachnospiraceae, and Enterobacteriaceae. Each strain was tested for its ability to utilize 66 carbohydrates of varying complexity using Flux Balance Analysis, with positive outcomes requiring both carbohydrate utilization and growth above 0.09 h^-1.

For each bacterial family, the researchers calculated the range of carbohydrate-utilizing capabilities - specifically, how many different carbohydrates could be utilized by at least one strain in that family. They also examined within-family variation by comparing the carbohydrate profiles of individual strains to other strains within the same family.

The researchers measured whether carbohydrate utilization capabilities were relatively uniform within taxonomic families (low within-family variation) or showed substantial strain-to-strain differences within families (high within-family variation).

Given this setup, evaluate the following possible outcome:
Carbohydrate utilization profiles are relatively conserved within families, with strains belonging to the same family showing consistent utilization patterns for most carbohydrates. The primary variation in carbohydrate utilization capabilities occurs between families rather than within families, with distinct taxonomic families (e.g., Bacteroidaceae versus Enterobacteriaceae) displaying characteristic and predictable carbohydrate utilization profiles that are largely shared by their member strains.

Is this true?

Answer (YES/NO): NO